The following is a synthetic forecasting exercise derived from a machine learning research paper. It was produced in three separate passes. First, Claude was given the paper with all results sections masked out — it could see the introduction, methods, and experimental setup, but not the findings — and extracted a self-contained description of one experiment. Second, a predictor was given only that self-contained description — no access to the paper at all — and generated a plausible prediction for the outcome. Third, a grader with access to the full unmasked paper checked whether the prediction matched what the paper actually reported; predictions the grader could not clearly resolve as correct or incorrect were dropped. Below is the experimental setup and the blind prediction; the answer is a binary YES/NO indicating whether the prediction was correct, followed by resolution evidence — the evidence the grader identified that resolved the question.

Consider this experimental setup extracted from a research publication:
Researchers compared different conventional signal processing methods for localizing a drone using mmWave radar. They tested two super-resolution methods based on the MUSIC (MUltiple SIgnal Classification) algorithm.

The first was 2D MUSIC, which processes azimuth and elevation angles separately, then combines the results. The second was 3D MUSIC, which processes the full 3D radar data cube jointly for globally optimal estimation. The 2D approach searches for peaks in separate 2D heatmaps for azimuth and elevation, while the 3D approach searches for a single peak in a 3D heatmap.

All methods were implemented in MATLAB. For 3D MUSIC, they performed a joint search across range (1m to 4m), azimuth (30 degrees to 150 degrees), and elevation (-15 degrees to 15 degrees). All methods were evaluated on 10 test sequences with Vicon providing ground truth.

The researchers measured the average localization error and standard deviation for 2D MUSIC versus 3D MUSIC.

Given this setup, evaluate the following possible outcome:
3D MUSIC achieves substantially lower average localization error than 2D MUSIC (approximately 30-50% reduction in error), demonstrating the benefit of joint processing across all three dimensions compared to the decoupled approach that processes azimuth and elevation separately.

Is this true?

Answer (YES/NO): NO